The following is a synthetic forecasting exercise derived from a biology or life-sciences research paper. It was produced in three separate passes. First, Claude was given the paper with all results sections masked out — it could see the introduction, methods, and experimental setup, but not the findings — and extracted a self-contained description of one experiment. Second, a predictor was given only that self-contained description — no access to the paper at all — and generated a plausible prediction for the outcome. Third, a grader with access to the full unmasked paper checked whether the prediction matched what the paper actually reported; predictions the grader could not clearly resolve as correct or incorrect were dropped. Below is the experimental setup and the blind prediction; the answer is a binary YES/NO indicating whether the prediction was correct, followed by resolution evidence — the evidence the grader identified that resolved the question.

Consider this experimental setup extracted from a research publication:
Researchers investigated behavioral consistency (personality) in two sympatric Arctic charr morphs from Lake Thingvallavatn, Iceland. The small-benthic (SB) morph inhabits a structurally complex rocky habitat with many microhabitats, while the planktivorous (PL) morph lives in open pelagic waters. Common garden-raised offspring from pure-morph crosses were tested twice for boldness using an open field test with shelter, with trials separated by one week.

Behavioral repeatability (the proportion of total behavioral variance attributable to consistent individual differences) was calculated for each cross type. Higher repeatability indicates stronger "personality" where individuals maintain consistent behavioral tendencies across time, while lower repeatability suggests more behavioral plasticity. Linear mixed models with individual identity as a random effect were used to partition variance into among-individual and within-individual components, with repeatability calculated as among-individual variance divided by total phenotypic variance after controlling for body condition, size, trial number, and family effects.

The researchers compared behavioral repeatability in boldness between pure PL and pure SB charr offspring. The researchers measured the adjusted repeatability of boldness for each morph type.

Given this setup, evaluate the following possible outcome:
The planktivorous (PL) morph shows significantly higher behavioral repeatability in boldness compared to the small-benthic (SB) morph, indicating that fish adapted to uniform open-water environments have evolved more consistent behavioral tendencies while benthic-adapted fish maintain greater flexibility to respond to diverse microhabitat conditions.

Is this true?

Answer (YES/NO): NO